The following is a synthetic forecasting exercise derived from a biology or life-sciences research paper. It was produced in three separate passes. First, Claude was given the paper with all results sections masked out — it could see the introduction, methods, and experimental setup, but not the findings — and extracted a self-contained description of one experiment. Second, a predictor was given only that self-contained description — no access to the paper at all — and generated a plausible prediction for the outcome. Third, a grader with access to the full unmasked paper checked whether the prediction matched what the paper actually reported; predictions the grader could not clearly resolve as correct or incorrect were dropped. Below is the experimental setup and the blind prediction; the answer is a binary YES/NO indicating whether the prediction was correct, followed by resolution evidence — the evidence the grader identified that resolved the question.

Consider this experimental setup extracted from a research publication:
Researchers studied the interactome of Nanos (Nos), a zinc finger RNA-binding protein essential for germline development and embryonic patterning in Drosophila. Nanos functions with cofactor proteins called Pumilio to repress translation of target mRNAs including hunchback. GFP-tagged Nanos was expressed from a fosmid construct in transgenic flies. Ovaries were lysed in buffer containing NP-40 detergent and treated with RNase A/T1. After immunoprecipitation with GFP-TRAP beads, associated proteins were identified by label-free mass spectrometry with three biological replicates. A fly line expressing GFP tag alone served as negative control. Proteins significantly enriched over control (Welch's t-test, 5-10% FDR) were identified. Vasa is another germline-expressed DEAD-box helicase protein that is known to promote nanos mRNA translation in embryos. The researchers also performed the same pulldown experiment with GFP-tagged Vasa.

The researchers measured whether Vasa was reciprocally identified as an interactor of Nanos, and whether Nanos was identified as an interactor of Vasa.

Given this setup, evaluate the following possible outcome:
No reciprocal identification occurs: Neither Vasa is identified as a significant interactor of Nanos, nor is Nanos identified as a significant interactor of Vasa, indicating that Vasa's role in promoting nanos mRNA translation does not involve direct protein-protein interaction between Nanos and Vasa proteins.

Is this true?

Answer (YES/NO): YES